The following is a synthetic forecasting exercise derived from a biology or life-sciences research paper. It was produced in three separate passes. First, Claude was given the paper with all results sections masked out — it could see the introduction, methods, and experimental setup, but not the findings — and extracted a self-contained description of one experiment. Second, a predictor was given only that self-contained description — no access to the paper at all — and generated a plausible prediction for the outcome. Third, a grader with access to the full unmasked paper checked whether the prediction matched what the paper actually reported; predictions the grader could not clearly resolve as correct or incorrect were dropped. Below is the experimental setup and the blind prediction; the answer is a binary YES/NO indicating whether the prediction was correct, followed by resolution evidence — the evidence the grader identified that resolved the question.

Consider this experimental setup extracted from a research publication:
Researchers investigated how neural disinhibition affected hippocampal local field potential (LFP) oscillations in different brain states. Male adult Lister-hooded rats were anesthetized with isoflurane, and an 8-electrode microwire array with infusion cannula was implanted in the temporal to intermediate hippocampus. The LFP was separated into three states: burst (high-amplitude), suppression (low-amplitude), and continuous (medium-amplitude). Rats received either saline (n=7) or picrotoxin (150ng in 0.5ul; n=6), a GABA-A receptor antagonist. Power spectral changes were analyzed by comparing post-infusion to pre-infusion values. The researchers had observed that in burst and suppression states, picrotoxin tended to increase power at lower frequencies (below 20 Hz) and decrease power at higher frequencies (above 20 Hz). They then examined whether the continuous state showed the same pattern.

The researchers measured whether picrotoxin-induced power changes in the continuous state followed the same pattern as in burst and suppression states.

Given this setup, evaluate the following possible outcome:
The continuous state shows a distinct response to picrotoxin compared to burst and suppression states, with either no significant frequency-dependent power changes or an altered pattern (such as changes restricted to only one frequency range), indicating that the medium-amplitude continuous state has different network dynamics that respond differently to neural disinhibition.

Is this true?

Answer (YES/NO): YES